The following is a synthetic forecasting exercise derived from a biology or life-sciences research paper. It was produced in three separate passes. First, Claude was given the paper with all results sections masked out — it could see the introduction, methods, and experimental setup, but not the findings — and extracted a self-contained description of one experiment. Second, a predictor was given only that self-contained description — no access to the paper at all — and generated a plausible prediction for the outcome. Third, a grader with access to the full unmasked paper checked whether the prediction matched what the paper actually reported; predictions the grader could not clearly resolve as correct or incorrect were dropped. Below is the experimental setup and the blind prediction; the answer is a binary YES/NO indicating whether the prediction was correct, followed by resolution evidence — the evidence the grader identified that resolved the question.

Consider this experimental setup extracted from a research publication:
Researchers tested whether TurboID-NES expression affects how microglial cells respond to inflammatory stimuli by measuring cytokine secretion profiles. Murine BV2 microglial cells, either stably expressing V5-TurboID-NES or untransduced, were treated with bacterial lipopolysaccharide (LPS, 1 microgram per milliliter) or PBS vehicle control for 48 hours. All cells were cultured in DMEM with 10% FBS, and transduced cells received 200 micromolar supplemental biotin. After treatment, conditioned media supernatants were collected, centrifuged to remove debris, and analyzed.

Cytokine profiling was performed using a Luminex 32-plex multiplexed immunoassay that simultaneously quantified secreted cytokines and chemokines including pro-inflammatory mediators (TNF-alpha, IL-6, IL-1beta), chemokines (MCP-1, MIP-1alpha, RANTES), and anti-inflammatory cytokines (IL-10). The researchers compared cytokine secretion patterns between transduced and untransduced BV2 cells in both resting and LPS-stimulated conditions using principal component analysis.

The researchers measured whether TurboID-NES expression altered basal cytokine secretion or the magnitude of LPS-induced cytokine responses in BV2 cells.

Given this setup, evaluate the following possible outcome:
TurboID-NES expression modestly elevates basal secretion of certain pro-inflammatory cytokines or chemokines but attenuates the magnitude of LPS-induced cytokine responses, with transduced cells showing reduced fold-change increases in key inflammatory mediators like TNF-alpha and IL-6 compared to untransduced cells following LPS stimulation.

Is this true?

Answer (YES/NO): NO